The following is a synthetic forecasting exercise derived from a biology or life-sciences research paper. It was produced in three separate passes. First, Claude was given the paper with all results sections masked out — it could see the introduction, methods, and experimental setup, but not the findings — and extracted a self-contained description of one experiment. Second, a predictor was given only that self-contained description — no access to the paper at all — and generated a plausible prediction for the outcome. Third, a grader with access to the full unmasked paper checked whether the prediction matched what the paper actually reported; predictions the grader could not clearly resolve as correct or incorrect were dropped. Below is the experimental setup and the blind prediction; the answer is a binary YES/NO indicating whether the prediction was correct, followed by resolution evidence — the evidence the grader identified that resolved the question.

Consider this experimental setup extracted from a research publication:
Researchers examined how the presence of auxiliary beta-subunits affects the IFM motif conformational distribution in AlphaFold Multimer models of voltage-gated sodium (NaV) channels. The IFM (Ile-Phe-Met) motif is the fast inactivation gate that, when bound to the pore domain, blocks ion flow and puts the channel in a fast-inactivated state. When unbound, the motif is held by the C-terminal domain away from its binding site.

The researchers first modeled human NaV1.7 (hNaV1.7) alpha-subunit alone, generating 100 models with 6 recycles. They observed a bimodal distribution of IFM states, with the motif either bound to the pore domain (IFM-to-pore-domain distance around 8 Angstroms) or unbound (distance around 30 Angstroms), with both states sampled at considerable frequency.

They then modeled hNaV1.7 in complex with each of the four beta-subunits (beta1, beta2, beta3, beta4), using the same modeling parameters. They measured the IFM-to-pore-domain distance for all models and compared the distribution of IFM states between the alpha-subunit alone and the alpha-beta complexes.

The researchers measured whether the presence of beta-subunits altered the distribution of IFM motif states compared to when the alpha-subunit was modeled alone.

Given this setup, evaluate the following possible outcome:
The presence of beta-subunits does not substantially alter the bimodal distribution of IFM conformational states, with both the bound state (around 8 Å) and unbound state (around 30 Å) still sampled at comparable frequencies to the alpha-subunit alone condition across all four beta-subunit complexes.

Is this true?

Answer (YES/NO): NO